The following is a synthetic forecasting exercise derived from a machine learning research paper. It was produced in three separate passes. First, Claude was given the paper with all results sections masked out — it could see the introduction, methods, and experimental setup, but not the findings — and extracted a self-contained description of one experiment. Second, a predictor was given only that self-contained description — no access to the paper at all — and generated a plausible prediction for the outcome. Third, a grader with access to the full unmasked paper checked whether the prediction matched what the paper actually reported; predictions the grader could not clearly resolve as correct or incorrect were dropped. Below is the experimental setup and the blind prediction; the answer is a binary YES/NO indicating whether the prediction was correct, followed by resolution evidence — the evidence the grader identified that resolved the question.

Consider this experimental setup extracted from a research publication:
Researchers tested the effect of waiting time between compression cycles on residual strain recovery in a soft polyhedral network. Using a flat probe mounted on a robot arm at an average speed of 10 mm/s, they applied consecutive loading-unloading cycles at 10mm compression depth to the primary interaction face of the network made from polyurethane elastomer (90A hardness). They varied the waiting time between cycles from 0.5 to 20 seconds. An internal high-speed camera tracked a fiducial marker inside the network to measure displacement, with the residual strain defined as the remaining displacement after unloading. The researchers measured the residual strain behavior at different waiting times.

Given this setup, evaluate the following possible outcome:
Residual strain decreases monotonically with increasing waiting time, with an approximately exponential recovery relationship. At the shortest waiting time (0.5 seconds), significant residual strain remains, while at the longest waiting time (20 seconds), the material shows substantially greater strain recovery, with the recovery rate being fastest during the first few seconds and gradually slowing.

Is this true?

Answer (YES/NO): NO